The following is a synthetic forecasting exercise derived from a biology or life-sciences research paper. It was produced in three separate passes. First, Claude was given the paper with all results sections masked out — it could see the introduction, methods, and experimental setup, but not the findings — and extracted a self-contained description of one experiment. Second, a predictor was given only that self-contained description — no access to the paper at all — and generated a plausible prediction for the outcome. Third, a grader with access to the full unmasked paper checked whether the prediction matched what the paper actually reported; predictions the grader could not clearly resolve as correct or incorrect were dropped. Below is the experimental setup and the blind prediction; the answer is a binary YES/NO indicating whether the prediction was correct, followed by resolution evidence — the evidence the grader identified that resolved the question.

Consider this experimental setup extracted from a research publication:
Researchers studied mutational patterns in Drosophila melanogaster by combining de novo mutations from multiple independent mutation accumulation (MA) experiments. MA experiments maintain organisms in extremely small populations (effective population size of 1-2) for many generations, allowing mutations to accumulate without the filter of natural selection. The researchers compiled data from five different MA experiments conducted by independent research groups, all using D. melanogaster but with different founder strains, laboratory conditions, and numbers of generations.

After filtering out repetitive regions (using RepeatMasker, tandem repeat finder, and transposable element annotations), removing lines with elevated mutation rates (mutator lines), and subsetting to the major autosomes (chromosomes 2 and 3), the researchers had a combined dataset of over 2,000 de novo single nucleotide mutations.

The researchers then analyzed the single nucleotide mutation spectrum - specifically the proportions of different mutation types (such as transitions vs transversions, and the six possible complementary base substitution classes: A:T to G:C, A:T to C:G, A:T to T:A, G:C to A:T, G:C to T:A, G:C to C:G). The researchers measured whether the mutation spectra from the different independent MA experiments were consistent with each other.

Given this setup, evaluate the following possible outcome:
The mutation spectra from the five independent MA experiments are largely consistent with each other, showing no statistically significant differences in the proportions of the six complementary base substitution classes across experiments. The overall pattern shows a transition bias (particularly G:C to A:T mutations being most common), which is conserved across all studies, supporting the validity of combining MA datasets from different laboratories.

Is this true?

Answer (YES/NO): NO